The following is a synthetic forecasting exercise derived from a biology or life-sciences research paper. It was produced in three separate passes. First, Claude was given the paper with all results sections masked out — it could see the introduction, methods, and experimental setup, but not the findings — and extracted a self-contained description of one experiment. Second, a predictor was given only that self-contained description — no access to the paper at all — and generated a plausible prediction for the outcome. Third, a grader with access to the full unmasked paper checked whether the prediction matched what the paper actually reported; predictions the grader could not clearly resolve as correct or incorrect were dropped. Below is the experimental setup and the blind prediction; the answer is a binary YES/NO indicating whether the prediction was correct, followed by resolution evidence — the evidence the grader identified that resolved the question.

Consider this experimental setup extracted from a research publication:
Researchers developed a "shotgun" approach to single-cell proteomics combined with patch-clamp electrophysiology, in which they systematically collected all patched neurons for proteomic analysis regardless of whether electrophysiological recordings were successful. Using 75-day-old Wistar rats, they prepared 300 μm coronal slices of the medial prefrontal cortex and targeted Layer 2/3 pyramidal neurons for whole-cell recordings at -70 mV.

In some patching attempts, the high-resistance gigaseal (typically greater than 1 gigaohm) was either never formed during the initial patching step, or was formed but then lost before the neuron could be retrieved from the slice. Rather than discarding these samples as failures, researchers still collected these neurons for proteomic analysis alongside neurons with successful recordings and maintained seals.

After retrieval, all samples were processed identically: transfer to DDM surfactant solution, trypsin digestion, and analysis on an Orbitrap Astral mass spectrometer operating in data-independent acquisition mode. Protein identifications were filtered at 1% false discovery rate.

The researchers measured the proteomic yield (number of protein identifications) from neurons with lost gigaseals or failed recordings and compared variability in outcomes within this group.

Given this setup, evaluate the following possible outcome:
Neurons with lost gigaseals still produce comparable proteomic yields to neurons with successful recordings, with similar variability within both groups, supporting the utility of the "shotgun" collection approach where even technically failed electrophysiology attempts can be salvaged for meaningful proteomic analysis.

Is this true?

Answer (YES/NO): YES